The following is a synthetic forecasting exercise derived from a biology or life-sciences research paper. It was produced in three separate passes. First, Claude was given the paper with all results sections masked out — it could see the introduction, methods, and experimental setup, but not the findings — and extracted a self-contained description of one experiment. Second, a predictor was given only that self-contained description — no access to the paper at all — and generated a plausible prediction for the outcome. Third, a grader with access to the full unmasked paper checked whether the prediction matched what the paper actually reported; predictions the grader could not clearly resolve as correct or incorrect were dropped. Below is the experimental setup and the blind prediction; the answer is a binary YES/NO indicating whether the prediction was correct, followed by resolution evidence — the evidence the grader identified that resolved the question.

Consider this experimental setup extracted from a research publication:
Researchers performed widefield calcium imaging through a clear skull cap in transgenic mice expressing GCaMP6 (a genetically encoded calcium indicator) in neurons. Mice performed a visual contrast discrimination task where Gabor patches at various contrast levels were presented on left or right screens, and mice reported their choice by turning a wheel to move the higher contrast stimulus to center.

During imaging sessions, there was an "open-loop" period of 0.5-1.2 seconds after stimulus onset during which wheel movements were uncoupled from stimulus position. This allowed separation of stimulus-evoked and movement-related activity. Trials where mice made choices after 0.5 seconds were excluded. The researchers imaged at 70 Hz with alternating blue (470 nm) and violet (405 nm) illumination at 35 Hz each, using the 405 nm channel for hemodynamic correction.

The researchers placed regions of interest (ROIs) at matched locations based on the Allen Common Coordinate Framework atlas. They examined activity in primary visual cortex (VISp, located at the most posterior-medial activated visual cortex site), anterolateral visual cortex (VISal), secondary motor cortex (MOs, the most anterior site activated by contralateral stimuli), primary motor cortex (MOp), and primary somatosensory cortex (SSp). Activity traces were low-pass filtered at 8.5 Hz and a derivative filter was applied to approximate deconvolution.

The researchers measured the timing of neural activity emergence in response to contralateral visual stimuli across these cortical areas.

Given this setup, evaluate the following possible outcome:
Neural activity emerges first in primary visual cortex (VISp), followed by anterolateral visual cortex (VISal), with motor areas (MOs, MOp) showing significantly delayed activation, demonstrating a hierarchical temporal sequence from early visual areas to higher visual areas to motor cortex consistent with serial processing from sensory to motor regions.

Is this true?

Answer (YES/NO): YES